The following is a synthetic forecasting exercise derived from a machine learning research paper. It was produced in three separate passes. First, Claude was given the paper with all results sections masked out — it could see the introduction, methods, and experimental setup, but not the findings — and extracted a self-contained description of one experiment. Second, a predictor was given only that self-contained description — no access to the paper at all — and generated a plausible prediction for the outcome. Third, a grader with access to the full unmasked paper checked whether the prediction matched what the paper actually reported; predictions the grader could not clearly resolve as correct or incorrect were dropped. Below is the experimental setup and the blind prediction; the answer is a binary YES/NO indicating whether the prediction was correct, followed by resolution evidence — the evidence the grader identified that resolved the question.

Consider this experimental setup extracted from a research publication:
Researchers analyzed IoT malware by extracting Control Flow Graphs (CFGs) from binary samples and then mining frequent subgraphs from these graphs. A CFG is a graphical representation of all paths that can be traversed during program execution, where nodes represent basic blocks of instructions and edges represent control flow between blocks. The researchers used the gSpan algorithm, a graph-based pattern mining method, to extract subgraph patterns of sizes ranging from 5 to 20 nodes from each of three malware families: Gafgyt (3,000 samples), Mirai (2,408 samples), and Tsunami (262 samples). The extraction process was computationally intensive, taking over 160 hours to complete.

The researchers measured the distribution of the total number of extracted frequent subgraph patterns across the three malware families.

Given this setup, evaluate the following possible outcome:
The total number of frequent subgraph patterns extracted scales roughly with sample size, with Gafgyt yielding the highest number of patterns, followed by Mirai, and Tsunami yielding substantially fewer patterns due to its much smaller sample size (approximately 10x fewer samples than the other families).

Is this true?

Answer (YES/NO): NO